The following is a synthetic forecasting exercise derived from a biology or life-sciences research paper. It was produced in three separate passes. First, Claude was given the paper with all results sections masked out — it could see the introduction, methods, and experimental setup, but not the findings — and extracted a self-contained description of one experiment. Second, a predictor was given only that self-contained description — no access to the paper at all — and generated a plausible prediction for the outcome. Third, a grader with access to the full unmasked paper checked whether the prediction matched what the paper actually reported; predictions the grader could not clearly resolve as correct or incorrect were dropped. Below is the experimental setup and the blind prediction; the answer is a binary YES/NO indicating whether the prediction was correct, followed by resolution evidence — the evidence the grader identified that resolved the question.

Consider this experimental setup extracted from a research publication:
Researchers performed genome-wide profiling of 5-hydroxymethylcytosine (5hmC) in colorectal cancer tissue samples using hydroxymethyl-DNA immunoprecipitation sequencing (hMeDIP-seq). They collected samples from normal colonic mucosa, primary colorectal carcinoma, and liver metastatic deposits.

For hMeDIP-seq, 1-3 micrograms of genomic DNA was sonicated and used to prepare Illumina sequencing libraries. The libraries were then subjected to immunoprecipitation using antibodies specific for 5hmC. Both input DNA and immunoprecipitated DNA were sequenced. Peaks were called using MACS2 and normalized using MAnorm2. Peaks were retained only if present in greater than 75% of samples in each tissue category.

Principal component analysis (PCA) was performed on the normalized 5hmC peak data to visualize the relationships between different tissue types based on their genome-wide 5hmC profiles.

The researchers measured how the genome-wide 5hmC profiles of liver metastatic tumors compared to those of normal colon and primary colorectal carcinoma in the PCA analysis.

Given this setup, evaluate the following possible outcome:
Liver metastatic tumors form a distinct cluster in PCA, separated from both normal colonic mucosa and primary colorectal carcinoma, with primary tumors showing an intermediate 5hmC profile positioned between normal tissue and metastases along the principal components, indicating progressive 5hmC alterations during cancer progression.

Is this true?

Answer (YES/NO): NO